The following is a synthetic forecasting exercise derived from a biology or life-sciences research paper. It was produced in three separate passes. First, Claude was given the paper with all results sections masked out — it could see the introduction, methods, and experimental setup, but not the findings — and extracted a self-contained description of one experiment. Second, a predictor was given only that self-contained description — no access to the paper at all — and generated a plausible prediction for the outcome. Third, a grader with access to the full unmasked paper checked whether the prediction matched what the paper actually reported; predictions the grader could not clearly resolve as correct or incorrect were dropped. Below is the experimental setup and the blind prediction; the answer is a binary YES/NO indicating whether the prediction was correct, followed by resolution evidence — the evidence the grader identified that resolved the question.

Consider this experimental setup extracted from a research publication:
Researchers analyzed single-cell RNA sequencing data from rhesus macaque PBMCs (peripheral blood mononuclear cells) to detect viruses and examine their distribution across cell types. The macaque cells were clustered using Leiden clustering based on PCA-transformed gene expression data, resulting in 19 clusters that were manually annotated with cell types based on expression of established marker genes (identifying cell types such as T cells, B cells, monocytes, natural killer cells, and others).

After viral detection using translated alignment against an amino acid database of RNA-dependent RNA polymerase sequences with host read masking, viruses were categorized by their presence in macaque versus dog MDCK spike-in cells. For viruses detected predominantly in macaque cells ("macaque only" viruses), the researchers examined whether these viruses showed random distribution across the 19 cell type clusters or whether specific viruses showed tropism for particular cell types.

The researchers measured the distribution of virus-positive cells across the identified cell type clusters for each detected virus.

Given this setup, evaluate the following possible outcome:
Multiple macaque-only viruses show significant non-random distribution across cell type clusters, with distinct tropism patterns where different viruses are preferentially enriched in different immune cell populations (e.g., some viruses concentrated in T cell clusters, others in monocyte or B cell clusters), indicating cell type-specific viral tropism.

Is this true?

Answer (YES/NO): YES